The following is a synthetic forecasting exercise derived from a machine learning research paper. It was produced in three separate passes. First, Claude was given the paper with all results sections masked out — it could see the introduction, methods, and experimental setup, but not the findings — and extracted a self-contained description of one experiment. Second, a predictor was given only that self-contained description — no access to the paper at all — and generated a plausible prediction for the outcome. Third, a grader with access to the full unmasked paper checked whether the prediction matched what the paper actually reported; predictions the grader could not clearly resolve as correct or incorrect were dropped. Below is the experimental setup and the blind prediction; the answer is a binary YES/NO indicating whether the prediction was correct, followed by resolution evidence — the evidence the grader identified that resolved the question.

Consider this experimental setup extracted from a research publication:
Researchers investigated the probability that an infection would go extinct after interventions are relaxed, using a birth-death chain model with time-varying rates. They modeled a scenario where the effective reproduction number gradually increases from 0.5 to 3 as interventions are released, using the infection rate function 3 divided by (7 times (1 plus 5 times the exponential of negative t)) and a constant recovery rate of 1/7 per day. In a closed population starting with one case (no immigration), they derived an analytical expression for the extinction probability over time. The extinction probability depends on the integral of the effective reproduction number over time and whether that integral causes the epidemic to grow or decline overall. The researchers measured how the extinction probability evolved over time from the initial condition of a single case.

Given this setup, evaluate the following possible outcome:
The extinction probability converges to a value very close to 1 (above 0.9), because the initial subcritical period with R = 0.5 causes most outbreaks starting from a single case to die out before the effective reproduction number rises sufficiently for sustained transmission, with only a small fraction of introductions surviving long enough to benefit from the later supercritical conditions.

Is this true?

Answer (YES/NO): NO